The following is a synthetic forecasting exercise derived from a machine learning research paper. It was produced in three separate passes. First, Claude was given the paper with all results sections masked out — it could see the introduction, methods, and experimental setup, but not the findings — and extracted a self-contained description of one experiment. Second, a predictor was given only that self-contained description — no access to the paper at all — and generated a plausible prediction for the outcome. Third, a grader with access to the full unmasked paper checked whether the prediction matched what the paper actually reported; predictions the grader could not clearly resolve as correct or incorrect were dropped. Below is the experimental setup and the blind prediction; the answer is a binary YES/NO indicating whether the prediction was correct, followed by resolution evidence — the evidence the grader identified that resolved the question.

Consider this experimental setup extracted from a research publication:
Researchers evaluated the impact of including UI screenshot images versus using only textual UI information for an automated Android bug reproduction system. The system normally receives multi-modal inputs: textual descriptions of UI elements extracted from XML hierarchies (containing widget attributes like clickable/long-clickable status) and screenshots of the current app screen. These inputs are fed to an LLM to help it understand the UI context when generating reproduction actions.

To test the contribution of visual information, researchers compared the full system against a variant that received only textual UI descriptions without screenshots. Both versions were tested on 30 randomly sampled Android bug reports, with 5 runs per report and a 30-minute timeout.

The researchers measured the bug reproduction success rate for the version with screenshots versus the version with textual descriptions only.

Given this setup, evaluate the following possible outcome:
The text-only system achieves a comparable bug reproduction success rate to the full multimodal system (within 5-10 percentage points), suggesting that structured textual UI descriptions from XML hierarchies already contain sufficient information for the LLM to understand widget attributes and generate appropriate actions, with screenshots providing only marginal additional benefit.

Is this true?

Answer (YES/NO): NO